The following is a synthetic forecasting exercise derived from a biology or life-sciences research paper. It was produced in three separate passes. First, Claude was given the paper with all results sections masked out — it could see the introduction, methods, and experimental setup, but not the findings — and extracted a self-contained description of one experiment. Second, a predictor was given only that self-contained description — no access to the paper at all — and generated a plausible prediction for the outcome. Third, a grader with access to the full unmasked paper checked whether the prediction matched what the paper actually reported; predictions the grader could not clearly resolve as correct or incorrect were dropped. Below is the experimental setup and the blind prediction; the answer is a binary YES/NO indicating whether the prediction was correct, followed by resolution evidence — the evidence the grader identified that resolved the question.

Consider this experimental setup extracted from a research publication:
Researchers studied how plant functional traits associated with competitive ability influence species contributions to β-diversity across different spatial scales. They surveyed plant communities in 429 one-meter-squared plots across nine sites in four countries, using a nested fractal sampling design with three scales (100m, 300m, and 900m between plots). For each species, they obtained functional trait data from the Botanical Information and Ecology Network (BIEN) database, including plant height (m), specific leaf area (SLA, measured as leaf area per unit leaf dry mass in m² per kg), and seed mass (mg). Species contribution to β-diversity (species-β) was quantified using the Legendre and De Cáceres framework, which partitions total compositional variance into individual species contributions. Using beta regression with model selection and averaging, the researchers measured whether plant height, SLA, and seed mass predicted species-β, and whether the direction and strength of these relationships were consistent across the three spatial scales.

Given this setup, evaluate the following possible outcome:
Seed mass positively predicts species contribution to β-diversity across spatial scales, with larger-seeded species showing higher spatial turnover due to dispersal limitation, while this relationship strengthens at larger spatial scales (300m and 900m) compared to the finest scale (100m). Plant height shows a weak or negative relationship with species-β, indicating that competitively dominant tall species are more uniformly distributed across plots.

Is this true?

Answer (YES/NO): NO